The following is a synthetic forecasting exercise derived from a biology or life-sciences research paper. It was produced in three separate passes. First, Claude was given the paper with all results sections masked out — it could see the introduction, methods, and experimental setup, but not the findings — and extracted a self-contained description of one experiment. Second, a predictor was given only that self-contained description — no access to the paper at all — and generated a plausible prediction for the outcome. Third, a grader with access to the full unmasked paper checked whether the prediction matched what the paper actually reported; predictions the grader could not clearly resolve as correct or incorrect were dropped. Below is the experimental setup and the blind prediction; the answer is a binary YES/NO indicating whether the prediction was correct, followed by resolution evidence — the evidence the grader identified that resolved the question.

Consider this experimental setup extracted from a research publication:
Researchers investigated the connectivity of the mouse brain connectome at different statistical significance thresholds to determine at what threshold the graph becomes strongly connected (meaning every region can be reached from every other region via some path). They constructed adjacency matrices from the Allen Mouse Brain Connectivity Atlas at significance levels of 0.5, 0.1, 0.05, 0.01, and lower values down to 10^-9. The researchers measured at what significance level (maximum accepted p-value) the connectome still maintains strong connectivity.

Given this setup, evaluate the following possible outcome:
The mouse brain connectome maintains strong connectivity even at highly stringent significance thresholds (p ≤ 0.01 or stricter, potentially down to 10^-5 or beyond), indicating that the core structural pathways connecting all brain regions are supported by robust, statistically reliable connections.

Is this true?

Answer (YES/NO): YES